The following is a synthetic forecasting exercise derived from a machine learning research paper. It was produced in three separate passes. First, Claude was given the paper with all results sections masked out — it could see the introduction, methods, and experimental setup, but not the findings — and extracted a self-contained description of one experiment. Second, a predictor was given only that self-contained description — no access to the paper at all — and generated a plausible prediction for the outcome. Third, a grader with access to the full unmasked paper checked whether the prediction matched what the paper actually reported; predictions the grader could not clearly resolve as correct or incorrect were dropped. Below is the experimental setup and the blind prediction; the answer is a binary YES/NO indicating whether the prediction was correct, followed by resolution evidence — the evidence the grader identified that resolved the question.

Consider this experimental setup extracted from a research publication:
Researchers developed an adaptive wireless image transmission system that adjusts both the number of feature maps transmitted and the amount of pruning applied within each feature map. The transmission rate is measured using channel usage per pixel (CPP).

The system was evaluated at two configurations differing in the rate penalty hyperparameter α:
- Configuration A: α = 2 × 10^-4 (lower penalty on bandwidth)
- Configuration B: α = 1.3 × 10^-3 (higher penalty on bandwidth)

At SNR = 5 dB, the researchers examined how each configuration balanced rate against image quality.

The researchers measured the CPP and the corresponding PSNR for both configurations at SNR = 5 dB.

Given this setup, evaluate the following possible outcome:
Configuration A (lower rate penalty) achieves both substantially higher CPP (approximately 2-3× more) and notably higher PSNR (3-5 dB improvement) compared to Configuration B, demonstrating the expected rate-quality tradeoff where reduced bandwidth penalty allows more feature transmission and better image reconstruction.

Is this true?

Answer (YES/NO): NO